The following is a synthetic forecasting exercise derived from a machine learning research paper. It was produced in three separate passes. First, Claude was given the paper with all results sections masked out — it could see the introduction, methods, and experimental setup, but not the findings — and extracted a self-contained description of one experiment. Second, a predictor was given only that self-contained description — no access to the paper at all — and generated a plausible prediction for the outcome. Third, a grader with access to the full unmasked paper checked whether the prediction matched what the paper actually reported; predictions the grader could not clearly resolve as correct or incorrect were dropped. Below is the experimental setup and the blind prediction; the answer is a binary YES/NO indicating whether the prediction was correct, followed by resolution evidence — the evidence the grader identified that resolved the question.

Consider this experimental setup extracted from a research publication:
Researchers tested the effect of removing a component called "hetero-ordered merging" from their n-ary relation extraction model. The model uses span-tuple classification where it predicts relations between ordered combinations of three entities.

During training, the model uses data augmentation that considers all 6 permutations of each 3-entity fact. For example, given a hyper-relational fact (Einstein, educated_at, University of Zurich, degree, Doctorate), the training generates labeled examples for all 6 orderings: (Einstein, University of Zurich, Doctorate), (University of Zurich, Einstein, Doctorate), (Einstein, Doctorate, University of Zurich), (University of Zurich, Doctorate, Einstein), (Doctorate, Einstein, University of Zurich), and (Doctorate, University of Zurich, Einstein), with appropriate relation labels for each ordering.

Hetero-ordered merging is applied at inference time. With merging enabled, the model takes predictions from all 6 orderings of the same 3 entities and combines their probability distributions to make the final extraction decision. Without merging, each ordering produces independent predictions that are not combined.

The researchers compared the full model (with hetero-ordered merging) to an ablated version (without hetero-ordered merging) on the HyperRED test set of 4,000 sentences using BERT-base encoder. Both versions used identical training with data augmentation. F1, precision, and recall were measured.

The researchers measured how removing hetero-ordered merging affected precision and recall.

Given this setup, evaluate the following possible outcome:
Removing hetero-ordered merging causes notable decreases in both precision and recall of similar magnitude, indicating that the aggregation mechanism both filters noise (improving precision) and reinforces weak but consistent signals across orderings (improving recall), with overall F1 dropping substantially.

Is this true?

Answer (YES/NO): NO